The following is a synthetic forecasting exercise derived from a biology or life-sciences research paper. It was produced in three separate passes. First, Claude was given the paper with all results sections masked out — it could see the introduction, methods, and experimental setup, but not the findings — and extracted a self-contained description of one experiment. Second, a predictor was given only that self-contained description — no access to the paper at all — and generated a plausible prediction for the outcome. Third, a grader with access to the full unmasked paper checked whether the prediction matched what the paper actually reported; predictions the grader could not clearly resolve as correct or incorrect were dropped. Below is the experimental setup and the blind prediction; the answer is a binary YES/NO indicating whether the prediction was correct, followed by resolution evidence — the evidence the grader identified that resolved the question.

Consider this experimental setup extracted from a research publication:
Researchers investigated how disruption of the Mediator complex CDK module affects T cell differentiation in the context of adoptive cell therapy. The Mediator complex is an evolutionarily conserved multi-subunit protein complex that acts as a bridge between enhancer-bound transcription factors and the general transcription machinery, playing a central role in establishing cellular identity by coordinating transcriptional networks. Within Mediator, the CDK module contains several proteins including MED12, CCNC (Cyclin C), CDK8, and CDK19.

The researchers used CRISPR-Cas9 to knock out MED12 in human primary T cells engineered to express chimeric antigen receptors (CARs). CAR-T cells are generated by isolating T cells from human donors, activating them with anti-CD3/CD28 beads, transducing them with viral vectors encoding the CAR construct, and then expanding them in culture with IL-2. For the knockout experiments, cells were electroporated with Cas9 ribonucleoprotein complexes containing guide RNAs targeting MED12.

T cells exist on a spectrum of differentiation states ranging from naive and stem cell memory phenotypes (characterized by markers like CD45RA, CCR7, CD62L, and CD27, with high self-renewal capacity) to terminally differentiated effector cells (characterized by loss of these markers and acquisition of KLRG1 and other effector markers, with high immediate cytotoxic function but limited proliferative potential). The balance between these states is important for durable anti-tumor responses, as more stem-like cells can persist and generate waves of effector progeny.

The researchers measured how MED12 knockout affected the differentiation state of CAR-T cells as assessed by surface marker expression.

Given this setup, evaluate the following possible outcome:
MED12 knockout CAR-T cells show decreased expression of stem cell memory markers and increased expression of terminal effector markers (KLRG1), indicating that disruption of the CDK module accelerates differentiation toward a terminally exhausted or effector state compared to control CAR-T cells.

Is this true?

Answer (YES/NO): NO